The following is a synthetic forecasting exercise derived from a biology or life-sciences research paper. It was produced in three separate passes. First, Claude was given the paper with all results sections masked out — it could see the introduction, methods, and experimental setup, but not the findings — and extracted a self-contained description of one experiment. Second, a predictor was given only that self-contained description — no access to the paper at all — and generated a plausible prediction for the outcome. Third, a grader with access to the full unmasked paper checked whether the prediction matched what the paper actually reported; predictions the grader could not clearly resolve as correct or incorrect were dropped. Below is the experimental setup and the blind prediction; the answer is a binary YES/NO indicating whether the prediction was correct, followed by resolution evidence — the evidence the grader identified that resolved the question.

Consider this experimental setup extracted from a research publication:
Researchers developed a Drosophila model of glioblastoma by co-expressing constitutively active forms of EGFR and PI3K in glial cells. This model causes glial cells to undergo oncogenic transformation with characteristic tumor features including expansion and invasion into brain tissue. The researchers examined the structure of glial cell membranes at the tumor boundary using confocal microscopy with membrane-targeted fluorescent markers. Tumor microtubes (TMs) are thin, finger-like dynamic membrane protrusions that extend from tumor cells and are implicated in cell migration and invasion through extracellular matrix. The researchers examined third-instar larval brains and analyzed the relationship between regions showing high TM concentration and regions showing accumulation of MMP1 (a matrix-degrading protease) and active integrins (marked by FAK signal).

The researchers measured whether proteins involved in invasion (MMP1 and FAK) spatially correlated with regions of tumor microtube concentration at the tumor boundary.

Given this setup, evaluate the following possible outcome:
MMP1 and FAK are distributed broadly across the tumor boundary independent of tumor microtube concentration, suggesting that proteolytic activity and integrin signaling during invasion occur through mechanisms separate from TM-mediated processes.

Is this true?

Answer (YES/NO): NO